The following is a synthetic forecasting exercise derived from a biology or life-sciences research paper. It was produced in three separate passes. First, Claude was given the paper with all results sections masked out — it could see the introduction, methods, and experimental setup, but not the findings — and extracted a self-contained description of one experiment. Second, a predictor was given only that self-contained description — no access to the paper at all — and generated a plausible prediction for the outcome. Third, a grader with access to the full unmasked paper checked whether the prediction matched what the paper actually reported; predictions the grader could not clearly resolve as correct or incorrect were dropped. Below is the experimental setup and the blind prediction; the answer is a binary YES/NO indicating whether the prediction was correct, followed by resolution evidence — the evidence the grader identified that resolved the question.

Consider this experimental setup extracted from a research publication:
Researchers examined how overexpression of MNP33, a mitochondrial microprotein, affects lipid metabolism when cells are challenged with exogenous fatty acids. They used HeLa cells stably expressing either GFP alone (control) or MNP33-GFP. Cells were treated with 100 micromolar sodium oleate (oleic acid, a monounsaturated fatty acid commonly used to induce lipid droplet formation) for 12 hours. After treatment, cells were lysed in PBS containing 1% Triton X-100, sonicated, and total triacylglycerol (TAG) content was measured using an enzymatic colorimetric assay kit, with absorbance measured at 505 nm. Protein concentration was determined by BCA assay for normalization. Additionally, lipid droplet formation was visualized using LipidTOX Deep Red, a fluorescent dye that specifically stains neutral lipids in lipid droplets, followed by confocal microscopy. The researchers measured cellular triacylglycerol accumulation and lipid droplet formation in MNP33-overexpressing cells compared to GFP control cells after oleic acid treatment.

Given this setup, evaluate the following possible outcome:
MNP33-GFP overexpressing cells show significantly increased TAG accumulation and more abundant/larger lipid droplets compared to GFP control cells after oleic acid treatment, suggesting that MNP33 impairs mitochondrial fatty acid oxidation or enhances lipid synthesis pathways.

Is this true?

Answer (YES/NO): NO